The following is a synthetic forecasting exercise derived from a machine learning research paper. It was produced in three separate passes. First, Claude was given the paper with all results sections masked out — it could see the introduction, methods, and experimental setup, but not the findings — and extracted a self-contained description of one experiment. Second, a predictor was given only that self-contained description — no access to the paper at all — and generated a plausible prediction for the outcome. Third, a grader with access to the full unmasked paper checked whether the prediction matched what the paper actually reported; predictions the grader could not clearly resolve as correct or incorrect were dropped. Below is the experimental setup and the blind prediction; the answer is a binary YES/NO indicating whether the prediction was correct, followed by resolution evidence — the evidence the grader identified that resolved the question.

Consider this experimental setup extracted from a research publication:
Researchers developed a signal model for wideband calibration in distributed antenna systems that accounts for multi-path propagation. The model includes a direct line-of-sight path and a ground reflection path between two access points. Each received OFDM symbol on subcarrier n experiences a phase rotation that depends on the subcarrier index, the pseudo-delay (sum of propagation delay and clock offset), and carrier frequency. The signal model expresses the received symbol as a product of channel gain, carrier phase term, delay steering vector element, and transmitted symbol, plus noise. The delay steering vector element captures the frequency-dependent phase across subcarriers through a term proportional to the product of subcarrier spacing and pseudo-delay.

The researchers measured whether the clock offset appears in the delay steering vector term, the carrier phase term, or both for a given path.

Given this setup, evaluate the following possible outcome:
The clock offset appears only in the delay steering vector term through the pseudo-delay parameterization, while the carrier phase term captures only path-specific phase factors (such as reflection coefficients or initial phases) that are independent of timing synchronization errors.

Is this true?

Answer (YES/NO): NO